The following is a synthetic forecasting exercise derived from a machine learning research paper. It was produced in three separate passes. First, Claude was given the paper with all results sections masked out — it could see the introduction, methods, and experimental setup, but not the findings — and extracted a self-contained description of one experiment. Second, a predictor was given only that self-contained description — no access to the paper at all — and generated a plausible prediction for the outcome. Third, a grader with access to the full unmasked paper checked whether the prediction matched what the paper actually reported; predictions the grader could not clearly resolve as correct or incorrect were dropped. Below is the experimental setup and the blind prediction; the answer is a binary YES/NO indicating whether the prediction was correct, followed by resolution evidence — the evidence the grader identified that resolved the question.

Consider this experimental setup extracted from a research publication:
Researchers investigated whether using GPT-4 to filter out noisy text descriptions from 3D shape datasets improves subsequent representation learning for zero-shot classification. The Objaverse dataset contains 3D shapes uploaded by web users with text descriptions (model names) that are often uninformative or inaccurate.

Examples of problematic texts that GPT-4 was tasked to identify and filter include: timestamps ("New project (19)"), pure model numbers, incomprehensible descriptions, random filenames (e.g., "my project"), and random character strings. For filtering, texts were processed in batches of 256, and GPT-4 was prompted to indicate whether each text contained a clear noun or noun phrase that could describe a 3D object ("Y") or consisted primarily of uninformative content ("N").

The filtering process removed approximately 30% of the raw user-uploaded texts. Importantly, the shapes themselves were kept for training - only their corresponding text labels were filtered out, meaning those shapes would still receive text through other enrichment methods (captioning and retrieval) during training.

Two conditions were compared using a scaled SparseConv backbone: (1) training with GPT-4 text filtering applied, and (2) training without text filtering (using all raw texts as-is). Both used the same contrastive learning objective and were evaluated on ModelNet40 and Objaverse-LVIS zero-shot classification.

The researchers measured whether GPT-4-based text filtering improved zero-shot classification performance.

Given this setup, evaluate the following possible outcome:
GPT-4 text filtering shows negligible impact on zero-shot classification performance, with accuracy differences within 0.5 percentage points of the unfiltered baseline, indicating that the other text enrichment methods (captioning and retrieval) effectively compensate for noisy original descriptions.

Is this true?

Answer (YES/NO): NO